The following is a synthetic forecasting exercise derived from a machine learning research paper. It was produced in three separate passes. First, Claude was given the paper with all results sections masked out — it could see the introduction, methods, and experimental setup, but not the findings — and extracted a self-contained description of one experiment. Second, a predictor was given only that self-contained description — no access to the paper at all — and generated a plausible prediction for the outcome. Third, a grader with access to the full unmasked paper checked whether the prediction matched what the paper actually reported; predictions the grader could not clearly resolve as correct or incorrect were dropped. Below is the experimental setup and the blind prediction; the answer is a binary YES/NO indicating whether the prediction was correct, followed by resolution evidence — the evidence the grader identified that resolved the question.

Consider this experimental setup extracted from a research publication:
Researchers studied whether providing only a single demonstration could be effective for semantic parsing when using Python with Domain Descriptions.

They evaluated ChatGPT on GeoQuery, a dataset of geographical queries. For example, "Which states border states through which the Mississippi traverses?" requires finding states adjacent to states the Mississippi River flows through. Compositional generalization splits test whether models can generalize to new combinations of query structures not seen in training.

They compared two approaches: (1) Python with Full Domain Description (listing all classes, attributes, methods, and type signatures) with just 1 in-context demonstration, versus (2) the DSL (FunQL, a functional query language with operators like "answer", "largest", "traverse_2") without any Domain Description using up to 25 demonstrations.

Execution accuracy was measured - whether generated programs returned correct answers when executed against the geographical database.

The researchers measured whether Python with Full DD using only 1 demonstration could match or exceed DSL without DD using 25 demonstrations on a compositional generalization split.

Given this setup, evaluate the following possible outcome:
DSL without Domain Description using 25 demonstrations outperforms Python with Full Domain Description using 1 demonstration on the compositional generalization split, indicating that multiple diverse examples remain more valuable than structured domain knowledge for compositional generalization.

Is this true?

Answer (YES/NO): NO